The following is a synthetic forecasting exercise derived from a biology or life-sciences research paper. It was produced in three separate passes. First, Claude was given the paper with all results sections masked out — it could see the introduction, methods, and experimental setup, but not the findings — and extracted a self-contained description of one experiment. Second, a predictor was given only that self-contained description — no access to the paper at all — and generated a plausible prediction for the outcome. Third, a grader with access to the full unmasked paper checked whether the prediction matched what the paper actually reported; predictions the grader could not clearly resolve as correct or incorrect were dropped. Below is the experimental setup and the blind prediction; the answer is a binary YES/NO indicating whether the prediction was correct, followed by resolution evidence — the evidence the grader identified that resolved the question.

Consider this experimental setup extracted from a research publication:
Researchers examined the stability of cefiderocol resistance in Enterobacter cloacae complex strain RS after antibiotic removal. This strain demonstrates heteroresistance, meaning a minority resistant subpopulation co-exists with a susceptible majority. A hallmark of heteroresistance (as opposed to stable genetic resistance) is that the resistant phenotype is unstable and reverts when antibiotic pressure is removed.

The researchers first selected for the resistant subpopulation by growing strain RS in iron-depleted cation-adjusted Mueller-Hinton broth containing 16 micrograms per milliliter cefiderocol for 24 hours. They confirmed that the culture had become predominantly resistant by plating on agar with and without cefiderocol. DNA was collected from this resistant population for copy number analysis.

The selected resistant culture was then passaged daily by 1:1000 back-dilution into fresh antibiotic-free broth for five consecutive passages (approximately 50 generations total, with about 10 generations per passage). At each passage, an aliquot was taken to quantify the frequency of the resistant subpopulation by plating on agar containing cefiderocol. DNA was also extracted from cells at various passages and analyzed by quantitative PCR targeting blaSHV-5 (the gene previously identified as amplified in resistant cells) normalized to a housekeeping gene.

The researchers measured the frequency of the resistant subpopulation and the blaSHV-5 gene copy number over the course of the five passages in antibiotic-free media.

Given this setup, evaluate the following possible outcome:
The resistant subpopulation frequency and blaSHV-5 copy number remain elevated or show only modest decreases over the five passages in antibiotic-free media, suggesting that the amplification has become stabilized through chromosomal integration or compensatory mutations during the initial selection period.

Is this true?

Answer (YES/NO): NO